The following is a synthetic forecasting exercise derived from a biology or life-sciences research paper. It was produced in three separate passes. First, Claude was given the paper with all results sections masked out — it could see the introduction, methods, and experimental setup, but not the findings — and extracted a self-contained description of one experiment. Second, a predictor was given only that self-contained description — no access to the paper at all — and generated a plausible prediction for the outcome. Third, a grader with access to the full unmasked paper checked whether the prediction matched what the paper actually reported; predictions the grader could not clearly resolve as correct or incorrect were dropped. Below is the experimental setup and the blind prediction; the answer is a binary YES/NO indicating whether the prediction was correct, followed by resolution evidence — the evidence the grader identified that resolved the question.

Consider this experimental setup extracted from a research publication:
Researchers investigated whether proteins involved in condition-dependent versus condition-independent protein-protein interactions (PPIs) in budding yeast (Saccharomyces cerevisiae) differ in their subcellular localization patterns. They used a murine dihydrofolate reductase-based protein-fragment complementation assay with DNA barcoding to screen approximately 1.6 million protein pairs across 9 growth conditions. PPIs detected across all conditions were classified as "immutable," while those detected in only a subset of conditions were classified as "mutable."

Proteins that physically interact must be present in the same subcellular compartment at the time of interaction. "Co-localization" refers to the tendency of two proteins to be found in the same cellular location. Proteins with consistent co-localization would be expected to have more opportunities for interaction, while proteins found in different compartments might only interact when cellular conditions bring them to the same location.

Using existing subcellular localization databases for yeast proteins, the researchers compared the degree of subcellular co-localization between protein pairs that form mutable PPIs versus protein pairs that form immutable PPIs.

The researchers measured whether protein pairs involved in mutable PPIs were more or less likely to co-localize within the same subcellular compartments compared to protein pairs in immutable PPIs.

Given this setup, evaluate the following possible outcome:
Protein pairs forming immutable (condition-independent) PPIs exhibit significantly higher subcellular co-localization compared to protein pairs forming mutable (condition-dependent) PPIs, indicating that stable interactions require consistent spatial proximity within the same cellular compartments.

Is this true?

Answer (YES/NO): YES